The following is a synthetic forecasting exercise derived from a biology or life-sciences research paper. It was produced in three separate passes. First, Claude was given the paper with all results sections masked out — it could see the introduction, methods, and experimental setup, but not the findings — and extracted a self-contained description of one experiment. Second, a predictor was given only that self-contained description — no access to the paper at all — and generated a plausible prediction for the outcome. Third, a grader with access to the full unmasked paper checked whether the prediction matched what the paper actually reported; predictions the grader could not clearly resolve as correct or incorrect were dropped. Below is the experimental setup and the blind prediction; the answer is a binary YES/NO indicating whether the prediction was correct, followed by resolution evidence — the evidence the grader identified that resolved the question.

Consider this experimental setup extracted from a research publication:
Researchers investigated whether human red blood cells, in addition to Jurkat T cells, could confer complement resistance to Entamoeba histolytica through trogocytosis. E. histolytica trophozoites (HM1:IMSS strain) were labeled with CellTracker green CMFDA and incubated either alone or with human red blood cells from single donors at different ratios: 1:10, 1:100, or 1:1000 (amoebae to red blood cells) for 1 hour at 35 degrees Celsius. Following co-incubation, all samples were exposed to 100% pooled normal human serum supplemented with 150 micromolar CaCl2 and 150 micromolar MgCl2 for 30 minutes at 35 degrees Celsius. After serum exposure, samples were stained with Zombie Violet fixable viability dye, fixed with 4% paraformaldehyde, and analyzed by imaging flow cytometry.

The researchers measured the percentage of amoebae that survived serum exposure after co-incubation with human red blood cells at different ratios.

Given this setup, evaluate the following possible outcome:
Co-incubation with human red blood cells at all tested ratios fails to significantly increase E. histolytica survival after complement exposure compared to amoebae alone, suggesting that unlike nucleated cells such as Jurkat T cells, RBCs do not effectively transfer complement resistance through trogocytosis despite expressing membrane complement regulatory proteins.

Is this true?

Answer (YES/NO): NO